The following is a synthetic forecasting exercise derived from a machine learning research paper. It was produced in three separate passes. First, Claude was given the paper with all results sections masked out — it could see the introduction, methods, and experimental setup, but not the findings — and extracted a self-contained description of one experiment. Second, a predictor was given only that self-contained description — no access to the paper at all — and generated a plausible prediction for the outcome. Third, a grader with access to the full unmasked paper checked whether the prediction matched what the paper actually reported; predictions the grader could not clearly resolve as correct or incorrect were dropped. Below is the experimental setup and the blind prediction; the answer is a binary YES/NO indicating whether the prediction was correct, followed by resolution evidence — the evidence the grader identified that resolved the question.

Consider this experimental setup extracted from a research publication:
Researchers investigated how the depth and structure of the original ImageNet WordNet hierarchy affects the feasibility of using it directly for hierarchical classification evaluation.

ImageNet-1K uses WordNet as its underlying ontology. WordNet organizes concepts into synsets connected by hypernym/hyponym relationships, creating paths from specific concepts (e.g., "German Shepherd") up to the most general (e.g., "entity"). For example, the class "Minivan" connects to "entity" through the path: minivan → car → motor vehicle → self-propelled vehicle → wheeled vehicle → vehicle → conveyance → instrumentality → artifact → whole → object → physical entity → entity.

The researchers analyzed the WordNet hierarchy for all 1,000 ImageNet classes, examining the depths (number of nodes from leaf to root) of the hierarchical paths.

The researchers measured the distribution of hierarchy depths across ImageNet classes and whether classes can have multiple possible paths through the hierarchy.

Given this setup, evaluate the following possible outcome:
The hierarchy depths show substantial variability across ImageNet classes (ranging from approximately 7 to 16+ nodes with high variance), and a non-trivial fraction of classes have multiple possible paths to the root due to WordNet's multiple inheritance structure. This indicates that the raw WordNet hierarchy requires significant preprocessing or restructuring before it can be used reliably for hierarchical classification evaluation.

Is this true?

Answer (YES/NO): YES